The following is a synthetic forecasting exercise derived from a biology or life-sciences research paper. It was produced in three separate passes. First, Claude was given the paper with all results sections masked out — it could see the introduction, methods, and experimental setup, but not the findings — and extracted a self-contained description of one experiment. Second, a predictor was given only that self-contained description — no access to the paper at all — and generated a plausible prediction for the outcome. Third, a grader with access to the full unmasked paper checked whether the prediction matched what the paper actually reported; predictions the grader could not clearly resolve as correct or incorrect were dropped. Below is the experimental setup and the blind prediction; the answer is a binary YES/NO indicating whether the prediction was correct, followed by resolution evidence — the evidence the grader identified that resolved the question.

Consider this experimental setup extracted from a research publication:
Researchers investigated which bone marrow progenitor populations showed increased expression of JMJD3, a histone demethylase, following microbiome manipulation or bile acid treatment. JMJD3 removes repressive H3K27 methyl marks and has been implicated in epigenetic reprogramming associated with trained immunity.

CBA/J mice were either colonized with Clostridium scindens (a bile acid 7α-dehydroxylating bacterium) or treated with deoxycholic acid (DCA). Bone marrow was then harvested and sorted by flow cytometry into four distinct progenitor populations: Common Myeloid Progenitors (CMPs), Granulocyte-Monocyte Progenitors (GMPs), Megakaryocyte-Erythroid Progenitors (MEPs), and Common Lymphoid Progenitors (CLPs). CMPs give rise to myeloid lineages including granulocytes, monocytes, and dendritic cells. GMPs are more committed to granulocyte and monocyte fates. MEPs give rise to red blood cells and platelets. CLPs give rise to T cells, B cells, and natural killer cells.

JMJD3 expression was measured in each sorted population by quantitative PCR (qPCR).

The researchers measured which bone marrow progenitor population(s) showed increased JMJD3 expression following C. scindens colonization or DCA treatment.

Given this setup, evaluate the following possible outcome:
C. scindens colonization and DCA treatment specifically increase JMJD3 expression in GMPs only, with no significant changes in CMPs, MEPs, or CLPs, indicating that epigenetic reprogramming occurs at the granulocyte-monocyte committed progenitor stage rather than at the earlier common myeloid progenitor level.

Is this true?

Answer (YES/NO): YES